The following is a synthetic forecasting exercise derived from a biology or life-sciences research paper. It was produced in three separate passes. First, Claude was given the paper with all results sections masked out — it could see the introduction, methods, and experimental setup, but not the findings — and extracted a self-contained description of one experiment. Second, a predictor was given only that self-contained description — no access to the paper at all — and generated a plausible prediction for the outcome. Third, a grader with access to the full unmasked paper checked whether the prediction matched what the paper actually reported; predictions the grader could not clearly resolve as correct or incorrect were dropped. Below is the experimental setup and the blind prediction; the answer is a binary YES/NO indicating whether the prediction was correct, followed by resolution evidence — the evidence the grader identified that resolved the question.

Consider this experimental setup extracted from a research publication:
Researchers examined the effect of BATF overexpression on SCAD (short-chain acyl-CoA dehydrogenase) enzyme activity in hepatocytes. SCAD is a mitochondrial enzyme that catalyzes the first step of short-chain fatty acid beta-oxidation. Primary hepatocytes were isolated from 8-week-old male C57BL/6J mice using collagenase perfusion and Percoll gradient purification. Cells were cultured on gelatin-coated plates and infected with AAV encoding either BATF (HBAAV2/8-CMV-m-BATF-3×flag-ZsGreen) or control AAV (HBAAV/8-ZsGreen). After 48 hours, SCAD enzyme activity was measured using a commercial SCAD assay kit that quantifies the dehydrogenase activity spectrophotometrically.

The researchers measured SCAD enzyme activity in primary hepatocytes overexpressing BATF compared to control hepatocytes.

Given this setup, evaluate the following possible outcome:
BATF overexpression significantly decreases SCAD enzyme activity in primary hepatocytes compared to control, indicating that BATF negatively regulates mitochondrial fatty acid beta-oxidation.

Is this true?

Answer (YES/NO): NO